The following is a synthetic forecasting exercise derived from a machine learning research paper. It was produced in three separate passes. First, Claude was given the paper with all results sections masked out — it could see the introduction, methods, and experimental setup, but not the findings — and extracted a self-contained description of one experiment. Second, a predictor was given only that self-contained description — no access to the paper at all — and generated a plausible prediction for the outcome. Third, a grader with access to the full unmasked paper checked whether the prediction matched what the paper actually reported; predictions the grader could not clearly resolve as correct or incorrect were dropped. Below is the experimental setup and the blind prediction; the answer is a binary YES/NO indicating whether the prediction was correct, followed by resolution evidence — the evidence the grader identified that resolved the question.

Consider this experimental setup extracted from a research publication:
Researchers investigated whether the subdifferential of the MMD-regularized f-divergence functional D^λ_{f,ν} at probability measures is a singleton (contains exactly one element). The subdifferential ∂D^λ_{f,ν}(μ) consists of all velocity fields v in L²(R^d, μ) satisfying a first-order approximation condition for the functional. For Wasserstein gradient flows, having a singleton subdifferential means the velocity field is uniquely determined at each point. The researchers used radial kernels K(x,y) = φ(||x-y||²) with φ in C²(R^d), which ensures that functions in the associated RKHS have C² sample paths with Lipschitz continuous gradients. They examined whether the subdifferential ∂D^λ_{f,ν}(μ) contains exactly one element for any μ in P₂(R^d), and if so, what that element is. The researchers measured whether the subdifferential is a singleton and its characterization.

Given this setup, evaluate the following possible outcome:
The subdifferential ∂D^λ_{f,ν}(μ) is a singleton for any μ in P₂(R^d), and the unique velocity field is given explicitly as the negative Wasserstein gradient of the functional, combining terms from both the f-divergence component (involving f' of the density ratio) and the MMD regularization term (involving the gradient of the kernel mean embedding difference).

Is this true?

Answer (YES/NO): NO